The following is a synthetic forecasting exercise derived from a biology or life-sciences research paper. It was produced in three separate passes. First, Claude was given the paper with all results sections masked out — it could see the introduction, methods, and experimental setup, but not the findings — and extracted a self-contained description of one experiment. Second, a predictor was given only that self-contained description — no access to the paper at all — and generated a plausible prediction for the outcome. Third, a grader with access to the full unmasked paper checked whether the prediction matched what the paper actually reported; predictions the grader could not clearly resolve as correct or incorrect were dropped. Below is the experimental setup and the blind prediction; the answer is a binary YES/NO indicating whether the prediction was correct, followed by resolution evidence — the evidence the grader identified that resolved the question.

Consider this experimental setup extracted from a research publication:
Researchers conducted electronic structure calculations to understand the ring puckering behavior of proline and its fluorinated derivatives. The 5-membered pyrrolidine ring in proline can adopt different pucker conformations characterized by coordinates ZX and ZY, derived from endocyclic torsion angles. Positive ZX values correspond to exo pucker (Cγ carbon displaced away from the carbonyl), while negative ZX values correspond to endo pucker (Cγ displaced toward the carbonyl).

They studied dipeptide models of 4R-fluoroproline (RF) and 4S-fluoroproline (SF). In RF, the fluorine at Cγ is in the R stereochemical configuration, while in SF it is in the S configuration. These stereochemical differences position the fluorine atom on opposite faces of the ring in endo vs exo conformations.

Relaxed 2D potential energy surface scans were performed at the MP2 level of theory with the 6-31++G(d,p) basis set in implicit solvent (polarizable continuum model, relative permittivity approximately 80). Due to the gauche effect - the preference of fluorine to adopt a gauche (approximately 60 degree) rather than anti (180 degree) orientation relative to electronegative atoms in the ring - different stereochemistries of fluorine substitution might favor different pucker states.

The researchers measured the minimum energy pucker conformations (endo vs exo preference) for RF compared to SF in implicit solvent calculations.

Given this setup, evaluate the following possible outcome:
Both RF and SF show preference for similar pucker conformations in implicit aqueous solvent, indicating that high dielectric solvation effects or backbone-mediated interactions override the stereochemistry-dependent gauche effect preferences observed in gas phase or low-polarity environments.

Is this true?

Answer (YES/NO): NO